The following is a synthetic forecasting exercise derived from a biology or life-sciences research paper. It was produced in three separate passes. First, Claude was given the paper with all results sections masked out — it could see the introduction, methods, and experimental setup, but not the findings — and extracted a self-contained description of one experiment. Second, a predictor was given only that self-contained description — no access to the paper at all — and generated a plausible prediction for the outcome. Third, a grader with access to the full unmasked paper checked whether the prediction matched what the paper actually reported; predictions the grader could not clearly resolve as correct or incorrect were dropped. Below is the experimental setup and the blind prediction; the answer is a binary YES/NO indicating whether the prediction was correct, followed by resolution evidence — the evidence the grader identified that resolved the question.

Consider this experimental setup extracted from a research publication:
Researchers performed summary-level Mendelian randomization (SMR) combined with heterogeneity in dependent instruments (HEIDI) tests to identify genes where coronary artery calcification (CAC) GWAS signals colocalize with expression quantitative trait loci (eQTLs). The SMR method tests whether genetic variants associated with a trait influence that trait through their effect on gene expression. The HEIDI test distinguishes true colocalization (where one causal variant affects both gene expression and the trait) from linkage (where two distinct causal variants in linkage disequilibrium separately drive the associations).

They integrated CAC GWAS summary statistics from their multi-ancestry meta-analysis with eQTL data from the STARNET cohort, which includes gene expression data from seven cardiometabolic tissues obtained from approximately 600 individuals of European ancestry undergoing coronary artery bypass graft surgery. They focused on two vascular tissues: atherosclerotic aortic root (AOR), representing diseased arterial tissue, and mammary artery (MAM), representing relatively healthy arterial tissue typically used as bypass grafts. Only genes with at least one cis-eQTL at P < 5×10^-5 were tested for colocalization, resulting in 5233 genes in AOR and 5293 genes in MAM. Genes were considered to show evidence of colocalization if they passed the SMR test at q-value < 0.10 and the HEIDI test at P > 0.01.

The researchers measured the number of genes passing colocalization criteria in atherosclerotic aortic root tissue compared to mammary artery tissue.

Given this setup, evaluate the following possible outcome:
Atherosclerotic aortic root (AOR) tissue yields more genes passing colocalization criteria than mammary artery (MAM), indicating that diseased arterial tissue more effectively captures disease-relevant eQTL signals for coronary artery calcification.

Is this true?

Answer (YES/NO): NO